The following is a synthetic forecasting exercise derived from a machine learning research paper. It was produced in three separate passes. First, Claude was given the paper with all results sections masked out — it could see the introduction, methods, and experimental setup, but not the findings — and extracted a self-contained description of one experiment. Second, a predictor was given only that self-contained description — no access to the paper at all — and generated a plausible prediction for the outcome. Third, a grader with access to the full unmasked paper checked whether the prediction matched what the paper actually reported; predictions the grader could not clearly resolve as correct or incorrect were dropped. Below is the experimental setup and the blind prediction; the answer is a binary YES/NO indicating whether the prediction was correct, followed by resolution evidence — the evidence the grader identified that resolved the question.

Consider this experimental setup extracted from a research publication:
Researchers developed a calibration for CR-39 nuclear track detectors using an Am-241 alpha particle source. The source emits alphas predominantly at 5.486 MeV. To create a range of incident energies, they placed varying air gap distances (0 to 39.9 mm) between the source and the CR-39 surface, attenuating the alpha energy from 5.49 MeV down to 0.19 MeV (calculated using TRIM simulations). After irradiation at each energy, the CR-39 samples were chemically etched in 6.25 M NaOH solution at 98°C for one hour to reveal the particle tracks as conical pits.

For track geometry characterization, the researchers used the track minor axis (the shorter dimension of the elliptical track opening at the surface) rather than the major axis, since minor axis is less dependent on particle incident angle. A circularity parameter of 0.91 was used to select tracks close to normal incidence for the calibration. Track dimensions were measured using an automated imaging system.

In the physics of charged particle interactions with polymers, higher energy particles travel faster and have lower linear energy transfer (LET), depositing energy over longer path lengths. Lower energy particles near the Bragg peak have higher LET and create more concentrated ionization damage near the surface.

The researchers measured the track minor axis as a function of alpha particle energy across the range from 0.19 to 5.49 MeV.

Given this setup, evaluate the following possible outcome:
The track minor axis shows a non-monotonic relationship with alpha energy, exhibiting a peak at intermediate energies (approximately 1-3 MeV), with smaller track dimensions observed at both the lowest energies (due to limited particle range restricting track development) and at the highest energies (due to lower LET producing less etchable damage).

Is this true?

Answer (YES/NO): NO